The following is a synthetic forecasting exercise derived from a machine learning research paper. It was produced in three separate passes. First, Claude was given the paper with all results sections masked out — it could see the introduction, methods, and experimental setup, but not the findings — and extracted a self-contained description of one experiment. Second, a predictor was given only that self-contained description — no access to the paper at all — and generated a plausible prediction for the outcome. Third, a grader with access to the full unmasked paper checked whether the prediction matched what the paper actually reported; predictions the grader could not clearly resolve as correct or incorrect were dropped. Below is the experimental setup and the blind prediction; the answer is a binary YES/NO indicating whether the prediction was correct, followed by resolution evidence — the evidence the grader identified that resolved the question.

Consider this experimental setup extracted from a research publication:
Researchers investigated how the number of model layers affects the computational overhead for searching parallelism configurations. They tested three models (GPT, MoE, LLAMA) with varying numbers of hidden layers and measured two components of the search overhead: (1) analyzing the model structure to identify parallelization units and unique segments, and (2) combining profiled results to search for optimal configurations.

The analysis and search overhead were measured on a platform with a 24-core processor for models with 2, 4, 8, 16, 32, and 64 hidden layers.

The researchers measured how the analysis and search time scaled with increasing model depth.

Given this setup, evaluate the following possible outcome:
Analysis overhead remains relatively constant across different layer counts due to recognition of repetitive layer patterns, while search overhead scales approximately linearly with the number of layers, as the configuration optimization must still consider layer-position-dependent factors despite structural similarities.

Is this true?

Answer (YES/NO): NO